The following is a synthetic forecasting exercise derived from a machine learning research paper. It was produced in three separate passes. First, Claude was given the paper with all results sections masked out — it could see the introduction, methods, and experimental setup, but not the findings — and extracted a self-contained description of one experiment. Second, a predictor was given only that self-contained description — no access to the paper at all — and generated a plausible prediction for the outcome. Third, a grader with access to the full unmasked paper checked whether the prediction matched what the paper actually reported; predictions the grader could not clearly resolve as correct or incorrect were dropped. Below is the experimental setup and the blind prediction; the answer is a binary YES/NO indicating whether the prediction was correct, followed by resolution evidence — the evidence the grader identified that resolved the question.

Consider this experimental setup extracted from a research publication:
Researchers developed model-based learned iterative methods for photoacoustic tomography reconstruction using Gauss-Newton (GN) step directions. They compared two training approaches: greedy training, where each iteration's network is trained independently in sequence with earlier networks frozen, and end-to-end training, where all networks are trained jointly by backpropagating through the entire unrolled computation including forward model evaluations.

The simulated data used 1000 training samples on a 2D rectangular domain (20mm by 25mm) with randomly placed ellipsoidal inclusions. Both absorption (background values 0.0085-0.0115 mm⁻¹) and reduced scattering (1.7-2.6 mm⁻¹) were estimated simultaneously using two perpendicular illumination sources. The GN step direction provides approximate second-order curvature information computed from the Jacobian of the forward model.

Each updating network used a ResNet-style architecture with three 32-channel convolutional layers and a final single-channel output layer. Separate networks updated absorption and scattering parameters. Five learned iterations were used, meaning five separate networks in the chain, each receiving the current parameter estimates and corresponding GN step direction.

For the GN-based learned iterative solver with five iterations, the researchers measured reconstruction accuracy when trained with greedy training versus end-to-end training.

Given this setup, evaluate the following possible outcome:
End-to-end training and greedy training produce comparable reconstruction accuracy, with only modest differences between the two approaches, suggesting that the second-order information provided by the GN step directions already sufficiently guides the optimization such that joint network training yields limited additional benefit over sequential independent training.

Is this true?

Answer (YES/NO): YES